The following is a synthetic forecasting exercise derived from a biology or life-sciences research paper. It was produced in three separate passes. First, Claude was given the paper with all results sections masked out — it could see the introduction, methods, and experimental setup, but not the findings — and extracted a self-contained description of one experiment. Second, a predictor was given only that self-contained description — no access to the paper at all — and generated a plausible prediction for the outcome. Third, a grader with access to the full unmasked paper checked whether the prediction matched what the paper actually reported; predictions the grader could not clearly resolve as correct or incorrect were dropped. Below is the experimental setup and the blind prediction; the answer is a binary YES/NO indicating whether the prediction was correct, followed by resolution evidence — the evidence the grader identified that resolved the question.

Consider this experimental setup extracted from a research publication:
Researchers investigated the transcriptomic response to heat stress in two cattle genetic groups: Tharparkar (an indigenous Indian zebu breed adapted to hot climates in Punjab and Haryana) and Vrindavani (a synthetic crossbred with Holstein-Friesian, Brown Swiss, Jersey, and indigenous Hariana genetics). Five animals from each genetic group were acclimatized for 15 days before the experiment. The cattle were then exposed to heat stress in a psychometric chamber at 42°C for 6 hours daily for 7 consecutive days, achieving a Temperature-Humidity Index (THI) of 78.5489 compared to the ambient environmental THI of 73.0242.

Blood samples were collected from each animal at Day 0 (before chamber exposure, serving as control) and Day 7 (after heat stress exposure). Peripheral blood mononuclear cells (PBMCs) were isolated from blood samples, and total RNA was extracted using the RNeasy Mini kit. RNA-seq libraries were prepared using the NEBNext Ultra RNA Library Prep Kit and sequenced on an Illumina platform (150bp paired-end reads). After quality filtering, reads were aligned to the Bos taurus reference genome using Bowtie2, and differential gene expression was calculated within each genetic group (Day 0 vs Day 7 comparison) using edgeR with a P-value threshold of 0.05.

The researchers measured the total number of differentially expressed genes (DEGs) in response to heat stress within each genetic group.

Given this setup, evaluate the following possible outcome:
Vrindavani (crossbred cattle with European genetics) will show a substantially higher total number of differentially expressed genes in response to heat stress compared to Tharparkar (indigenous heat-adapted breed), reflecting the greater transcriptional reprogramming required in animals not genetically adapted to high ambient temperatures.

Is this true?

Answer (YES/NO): YES